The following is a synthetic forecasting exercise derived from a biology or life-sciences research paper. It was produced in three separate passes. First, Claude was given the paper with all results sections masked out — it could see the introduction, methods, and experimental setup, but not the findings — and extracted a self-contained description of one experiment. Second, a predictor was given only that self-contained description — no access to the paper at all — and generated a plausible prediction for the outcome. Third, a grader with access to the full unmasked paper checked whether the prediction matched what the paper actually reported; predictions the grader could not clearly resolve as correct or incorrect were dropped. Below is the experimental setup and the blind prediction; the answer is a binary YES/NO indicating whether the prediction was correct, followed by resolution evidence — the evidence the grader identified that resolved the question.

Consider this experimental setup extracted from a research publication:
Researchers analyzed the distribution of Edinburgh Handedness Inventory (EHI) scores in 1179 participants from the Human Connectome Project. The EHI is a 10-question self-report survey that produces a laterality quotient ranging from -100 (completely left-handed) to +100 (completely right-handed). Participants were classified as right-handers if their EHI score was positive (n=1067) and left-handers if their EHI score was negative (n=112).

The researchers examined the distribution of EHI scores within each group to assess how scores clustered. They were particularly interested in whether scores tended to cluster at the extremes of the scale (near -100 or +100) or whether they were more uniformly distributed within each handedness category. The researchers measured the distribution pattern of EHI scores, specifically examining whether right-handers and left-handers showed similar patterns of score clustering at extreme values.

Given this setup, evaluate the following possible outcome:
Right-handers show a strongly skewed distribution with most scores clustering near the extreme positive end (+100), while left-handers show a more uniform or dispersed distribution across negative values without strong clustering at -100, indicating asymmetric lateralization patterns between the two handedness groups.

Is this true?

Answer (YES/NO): YES